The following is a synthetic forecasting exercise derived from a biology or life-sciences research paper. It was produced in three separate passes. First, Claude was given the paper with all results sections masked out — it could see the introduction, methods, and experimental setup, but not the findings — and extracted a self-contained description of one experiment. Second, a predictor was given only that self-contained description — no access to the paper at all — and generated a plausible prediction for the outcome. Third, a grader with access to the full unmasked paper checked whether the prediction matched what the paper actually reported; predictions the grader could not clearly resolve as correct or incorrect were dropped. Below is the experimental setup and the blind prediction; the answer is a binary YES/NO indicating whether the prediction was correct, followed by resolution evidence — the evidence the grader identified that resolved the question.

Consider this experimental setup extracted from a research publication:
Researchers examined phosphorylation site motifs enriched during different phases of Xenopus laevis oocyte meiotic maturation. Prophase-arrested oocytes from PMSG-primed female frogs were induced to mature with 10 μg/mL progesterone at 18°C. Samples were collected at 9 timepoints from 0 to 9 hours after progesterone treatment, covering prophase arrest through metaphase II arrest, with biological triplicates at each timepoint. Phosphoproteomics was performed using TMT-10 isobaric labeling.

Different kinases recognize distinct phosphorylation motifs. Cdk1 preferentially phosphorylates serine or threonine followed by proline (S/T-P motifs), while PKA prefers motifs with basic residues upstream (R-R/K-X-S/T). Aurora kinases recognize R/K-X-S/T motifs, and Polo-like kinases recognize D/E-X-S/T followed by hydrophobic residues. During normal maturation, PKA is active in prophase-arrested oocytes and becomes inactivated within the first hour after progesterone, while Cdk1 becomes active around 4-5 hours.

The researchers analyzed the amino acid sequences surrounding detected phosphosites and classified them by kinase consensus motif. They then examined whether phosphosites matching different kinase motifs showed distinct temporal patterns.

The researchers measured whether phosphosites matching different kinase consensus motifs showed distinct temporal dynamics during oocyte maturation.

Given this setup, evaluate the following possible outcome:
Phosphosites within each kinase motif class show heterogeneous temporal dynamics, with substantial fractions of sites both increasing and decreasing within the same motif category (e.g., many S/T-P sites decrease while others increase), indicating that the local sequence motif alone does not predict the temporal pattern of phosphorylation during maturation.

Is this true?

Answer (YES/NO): NO